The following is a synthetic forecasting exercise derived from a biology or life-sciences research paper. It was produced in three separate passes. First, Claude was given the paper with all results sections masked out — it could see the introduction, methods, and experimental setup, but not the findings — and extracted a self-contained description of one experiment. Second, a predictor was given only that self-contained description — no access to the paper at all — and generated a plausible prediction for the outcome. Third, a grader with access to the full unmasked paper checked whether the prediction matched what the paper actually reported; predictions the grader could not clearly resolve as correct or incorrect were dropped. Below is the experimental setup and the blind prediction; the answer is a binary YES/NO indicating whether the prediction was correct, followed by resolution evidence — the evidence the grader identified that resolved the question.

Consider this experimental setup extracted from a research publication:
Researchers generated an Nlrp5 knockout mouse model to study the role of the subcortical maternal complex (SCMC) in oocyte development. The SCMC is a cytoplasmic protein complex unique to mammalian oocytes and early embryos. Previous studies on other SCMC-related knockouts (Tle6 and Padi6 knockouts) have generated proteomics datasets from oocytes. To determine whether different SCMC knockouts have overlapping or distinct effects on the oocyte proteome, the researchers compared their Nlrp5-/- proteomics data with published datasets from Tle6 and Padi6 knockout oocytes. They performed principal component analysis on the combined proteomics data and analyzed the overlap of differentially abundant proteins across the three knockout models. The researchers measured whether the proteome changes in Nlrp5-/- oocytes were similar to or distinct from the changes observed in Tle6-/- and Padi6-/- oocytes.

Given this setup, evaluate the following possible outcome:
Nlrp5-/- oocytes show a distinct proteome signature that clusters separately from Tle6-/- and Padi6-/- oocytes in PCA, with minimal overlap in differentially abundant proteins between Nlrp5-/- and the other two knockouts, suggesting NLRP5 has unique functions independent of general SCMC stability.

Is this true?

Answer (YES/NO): NO